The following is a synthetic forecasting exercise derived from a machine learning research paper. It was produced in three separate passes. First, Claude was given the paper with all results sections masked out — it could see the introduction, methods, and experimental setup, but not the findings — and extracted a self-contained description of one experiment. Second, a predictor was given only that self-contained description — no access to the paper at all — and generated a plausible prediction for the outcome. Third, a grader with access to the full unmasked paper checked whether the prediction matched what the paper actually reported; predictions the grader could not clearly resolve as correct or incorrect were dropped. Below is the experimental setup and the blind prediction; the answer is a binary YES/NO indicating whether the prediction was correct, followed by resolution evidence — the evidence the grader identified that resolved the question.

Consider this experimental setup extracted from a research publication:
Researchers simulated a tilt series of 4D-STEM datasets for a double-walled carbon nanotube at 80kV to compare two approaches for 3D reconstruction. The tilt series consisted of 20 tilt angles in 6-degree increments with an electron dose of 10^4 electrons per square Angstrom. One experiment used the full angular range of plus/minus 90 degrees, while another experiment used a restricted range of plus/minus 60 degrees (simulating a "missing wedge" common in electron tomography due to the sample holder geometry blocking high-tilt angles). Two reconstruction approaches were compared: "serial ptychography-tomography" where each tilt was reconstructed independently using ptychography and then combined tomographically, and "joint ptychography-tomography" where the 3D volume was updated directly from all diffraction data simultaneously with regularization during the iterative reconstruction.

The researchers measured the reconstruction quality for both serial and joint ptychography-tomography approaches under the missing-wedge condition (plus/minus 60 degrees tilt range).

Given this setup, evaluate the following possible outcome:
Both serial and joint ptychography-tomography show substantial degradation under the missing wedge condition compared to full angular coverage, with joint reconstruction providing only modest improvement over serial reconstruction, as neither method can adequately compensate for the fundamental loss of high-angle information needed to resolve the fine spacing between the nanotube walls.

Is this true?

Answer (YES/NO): NO